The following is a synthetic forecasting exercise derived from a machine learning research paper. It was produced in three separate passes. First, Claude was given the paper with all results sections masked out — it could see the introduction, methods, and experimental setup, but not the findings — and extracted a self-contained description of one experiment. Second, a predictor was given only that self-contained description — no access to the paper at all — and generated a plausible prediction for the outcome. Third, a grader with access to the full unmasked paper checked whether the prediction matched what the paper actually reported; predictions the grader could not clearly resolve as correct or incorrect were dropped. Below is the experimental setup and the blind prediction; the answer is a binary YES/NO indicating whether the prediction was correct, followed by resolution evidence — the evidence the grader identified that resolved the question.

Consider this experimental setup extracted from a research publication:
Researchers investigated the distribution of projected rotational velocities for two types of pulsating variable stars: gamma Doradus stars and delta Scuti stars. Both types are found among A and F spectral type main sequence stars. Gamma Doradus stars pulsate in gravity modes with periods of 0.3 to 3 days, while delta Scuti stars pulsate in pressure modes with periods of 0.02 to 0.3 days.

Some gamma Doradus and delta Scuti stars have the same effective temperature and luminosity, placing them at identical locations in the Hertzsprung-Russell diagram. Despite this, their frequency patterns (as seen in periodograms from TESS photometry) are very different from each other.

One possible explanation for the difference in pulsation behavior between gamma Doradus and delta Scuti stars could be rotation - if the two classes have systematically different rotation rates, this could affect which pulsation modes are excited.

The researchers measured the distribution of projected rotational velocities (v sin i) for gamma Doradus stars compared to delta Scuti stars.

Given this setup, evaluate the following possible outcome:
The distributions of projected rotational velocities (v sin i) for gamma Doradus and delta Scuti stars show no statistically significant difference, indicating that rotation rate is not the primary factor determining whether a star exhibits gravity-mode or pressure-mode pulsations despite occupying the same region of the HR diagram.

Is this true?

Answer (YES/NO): YES